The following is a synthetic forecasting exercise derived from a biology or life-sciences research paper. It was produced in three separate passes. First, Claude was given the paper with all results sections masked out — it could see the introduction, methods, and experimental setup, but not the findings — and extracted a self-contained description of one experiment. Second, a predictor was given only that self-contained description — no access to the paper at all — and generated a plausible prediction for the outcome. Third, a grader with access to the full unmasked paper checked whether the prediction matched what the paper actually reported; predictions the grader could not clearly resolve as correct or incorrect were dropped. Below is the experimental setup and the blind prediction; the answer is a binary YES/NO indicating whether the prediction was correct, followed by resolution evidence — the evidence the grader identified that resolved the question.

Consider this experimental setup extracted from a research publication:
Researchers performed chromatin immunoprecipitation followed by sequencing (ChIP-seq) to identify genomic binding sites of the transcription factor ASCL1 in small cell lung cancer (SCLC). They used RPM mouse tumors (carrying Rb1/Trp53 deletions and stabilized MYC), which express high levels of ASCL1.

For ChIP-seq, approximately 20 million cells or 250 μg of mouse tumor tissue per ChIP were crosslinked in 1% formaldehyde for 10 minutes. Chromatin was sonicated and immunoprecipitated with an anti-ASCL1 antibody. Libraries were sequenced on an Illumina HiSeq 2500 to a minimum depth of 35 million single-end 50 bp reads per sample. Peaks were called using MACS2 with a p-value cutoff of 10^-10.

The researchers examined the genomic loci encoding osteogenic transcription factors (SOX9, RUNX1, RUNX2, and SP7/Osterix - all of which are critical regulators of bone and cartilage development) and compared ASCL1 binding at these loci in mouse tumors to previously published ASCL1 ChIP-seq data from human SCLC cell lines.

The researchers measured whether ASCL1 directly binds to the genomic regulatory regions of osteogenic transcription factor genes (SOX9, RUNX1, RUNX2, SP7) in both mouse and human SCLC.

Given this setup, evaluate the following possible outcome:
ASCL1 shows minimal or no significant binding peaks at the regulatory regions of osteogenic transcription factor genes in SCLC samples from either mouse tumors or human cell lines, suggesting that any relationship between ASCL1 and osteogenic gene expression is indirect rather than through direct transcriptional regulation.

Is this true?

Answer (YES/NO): YES